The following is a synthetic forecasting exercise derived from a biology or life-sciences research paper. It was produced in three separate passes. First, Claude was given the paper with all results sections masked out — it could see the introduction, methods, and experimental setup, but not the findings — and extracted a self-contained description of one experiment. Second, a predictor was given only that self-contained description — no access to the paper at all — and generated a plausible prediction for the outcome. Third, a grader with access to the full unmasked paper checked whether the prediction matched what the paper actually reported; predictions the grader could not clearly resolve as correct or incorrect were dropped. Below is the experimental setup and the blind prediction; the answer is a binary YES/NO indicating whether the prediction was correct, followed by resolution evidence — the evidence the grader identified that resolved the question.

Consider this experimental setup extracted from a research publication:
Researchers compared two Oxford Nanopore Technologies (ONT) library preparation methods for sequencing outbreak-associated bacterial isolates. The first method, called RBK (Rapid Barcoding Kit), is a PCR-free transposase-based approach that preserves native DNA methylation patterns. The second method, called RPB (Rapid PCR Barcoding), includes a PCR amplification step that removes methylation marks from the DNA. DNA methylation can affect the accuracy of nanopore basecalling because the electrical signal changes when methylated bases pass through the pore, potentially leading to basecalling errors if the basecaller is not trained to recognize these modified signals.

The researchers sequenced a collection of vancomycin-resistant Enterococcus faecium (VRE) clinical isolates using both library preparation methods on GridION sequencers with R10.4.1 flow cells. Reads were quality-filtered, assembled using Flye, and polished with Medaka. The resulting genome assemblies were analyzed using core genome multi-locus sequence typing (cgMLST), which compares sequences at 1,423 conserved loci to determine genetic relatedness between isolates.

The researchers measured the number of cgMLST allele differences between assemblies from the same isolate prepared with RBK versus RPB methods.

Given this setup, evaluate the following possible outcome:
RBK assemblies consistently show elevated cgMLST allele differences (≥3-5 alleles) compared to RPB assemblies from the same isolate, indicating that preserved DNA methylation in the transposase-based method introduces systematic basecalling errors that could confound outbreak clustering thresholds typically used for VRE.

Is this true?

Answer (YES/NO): NO